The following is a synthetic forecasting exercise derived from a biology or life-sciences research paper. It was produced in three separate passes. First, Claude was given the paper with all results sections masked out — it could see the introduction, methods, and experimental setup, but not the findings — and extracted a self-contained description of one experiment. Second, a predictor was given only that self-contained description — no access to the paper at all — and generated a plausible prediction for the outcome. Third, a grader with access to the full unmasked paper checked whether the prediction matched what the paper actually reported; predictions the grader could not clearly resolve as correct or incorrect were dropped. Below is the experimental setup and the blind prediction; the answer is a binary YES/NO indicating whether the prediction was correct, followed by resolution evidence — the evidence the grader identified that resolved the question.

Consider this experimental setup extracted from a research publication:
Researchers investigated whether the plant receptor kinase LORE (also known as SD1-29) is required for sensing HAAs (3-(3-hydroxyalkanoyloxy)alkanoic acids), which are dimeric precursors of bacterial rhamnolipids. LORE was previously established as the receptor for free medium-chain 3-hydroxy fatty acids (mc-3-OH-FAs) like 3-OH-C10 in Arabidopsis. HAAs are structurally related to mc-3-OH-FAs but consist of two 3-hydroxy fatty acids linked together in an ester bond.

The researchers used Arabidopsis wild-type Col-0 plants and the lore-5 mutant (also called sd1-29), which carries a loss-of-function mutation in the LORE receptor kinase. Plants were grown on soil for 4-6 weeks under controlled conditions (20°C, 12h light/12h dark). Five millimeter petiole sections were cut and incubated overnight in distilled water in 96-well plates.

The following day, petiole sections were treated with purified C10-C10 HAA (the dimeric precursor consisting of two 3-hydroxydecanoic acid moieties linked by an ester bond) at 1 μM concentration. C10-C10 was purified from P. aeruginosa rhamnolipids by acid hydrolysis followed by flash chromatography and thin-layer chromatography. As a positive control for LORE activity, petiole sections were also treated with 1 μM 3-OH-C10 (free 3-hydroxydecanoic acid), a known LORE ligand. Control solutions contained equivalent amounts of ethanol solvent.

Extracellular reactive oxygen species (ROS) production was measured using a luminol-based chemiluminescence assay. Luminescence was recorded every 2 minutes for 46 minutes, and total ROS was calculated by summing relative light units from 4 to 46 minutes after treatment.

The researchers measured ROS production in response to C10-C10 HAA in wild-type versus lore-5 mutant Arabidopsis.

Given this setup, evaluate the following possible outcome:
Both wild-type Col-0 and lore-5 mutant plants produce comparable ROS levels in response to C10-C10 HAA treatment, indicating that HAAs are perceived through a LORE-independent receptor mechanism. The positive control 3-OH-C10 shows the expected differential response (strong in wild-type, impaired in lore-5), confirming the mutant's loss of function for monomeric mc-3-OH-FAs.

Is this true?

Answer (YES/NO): NO